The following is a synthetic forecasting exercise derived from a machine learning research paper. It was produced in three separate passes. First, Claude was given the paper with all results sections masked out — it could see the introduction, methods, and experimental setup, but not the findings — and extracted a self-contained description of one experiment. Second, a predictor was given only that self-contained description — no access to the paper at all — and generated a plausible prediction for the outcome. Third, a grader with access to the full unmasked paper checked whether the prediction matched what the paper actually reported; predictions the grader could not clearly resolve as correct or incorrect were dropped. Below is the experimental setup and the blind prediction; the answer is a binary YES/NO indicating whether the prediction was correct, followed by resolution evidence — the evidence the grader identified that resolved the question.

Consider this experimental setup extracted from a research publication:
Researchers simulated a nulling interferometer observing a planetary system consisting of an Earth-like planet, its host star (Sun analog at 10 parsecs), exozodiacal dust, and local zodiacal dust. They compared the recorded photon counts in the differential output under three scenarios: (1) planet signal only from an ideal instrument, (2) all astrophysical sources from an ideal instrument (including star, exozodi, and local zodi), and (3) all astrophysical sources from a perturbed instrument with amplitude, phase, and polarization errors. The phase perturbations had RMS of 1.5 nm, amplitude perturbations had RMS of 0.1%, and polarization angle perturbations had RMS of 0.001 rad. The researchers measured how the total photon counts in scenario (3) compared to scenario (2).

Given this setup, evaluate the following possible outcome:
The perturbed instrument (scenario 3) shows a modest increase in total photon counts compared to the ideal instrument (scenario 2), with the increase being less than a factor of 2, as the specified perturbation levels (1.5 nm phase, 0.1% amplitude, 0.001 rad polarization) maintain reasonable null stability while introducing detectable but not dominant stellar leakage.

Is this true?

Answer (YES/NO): NO